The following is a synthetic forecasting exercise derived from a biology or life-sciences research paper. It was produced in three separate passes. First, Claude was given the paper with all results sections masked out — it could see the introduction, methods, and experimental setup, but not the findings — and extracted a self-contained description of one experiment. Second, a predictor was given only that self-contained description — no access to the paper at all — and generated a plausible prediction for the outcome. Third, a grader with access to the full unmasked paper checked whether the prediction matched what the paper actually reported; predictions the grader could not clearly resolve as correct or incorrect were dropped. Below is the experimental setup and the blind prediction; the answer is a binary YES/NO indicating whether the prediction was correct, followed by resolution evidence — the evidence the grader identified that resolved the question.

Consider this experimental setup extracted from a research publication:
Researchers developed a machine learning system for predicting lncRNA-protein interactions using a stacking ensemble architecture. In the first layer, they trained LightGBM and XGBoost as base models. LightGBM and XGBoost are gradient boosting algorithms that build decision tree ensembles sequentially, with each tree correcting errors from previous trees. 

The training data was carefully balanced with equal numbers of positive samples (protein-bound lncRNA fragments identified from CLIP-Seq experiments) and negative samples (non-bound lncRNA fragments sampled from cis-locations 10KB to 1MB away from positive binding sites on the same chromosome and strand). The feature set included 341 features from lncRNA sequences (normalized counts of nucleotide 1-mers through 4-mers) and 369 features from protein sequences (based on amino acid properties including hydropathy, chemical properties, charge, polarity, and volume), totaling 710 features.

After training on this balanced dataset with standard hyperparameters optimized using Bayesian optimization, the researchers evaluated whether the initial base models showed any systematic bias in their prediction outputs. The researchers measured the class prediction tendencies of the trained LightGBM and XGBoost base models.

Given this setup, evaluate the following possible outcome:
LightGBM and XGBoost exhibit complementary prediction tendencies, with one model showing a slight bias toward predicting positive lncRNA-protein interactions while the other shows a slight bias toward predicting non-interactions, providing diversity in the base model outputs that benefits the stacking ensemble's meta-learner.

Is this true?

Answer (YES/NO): NO